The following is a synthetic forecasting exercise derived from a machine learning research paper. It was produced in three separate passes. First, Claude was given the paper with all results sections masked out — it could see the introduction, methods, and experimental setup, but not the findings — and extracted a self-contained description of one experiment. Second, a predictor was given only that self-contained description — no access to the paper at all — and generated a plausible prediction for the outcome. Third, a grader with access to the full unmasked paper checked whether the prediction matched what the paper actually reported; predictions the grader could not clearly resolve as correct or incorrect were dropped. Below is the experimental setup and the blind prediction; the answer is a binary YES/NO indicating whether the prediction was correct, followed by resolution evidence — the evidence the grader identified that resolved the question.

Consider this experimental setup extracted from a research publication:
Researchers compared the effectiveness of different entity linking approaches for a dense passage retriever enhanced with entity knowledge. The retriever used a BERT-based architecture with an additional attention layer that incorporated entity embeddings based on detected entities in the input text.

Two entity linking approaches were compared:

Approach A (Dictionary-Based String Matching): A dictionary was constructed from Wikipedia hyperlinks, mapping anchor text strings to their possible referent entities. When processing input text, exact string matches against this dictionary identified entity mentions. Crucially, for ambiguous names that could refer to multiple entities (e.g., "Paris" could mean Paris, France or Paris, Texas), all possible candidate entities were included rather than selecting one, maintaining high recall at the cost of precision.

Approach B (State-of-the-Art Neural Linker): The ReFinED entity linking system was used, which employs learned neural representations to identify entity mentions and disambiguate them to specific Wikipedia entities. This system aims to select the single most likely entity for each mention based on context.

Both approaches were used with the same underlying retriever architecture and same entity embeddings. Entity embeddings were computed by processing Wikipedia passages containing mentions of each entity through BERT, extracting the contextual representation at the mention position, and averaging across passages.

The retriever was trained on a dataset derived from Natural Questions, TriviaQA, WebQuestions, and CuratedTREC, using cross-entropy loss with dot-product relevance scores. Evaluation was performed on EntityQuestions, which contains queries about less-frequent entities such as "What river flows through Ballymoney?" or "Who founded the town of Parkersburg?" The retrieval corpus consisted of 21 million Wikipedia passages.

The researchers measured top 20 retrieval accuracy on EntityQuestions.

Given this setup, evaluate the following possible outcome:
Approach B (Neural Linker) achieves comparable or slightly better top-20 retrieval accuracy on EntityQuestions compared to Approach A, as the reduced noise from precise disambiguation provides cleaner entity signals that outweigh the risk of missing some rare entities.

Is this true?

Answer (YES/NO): NO